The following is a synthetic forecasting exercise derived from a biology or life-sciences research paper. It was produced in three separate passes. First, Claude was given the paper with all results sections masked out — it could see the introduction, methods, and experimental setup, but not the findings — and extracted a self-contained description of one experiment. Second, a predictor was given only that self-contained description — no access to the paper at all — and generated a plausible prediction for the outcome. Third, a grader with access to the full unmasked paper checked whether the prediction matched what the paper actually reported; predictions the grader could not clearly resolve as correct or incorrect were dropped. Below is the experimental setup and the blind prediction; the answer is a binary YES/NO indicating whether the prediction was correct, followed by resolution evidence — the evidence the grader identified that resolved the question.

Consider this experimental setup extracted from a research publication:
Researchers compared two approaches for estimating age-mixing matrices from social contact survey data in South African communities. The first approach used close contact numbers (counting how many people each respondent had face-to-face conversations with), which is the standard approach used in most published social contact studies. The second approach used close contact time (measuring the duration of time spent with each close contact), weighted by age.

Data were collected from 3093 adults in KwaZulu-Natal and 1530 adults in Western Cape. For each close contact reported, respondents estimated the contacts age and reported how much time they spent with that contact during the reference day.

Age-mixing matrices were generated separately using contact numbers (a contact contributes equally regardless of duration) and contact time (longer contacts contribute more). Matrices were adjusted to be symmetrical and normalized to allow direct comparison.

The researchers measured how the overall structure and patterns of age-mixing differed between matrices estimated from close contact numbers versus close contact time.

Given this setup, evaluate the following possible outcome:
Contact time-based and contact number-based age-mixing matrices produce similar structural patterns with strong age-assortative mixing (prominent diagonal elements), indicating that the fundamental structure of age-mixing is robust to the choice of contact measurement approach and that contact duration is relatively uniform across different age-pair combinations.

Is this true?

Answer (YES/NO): NO